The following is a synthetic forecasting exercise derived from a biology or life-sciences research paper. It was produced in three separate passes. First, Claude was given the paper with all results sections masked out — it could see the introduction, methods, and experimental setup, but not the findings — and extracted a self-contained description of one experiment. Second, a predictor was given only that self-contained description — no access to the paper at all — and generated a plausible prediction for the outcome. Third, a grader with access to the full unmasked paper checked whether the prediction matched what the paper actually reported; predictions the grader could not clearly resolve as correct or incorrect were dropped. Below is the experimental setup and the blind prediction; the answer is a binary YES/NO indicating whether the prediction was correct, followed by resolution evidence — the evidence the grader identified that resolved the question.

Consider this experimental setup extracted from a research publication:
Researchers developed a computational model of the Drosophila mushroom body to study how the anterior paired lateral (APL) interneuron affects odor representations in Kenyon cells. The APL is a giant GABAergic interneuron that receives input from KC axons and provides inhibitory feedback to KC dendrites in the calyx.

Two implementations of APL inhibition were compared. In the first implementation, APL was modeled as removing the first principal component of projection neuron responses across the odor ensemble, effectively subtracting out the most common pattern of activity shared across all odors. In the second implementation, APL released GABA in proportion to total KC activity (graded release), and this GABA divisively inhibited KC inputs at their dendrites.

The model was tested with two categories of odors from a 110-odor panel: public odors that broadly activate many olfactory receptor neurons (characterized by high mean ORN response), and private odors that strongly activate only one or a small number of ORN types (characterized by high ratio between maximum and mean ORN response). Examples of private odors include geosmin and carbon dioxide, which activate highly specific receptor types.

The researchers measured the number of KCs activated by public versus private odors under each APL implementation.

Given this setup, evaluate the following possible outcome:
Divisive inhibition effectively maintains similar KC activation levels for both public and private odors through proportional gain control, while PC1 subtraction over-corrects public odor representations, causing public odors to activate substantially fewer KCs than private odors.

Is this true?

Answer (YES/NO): NO